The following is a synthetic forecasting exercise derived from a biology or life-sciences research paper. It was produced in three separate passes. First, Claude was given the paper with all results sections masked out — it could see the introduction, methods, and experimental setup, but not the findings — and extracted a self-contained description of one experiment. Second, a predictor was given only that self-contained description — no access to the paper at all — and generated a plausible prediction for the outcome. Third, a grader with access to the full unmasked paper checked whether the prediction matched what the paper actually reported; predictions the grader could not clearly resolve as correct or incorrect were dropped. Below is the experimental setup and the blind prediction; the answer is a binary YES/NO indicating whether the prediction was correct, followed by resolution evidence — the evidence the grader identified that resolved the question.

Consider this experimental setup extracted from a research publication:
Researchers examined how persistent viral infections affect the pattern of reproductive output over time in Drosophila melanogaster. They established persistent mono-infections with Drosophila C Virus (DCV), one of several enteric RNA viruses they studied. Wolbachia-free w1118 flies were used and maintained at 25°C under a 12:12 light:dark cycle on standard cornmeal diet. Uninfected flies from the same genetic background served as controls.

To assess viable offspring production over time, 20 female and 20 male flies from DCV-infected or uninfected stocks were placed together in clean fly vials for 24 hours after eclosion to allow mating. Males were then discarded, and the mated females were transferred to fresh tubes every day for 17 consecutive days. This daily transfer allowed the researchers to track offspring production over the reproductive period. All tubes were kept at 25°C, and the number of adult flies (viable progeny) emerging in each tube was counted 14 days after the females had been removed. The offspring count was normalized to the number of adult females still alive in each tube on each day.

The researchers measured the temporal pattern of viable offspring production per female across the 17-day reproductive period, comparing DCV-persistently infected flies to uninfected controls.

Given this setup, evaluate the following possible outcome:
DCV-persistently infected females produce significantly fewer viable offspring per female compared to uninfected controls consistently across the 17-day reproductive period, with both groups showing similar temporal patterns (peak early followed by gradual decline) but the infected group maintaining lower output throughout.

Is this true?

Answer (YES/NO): NO